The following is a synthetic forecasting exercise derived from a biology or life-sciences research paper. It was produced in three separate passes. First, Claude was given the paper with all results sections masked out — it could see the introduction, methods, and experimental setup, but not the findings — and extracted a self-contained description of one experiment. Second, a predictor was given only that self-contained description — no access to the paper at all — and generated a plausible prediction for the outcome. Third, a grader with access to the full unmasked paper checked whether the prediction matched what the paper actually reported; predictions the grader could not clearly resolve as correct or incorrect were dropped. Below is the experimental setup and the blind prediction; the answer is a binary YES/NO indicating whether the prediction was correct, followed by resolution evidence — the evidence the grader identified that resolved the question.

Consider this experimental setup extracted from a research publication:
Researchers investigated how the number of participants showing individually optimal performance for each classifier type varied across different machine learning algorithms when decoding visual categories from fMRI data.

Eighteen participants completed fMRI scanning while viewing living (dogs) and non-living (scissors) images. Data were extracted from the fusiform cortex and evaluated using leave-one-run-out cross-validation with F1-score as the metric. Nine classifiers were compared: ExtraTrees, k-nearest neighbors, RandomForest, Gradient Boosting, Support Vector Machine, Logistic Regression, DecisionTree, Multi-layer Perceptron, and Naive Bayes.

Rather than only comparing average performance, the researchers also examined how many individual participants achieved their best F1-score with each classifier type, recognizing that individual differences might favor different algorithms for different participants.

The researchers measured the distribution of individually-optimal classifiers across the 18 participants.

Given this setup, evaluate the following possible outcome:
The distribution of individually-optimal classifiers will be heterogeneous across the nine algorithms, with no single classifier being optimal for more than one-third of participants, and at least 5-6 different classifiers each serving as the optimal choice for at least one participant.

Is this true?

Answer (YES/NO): NO